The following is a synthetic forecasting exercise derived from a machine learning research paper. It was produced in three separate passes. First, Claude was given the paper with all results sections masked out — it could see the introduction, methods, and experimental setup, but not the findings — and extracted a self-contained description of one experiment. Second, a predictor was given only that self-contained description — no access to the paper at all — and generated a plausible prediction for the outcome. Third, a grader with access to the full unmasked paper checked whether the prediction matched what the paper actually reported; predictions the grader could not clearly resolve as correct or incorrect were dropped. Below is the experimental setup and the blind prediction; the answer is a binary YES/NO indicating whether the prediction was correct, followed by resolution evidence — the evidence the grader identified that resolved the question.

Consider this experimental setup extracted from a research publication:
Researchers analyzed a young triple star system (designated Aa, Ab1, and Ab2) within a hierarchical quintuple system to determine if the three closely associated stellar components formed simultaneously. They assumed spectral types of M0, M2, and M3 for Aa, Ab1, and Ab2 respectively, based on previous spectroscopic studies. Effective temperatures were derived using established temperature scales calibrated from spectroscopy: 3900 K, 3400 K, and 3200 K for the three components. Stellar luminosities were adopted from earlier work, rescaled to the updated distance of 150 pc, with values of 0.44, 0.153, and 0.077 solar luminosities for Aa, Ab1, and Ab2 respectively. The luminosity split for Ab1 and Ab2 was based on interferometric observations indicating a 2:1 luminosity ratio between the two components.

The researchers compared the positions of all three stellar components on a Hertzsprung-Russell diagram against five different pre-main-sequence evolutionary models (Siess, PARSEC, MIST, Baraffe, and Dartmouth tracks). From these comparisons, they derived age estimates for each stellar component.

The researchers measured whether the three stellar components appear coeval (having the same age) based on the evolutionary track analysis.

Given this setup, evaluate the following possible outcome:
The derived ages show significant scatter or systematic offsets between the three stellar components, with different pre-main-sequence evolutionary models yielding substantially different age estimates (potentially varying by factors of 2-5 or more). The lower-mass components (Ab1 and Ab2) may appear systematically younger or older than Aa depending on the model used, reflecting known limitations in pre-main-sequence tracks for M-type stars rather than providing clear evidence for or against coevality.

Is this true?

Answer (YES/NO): NO